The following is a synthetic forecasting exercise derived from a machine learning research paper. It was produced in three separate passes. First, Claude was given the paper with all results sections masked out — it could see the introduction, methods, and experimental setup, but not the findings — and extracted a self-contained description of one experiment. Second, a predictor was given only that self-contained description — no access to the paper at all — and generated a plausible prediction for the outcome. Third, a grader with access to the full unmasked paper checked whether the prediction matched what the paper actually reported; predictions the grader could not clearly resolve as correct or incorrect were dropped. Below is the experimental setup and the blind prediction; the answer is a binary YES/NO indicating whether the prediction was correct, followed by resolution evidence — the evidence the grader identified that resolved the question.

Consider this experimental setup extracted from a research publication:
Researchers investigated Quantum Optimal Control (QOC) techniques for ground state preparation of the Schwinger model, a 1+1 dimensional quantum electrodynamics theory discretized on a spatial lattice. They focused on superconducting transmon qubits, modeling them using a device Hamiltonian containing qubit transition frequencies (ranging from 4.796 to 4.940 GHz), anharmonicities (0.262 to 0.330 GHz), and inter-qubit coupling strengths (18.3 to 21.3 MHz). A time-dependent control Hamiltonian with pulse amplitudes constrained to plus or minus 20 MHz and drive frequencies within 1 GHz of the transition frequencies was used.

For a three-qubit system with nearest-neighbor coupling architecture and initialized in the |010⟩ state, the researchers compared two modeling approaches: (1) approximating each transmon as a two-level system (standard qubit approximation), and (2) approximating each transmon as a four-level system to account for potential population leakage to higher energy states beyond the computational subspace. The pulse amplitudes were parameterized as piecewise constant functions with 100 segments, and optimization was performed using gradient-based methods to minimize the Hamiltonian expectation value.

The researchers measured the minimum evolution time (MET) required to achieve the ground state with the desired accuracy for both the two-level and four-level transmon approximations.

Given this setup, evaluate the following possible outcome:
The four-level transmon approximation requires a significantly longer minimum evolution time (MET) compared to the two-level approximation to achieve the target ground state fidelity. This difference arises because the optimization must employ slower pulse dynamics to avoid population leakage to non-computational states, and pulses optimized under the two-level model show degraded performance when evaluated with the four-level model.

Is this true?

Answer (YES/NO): NO